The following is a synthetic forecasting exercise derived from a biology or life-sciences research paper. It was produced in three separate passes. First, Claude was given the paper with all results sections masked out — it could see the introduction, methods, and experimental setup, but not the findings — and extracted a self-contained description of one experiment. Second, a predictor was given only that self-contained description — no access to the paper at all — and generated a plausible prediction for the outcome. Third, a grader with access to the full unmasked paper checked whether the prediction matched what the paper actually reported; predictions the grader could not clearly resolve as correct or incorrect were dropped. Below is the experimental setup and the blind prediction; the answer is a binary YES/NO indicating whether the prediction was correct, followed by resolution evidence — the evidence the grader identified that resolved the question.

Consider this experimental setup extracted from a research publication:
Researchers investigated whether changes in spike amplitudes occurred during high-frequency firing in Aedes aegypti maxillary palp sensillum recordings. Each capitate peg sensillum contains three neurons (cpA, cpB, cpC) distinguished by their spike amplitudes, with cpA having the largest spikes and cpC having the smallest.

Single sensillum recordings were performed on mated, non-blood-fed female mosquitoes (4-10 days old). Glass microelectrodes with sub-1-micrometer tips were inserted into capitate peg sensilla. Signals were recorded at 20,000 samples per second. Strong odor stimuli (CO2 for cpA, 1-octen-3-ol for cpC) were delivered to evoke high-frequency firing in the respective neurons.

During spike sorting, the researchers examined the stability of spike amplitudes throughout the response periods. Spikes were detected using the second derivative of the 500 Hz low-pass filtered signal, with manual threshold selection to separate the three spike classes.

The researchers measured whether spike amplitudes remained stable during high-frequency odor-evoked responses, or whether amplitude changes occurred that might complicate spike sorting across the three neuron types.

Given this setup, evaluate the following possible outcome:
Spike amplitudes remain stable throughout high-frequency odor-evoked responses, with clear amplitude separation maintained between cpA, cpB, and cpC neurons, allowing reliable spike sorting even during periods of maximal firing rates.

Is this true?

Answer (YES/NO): NO